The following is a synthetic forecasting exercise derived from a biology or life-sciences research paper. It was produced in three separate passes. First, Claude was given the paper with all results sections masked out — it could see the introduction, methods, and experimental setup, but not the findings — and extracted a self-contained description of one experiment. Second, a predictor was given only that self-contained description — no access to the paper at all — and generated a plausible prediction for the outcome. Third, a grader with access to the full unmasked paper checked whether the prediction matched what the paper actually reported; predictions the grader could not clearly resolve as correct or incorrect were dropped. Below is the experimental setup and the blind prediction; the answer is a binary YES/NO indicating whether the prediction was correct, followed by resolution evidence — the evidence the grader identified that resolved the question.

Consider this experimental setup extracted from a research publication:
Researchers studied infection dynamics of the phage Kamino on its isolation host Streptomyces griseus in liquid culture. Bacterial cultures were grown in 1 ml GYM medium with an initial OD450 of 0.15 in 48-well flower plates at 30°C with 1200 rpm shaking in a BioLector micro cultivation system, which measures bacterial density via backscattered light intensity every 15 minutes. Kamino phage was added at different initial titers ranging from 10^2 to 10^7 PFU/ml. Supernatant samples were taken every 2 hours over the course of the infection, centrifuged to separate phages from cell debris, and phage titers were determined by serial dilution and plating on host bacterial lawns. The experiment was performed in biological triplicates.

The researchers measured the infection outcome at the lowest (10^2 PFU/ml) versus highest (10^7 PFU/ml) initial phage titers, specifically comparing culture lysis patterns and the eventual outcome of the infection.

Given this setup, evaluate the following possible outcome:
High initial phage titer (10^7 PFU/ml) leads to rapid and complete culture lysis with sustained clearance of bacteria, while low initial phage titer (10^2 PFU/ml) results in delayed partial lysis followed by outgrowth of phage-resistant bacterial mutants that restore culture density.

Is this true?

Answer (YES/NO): NO